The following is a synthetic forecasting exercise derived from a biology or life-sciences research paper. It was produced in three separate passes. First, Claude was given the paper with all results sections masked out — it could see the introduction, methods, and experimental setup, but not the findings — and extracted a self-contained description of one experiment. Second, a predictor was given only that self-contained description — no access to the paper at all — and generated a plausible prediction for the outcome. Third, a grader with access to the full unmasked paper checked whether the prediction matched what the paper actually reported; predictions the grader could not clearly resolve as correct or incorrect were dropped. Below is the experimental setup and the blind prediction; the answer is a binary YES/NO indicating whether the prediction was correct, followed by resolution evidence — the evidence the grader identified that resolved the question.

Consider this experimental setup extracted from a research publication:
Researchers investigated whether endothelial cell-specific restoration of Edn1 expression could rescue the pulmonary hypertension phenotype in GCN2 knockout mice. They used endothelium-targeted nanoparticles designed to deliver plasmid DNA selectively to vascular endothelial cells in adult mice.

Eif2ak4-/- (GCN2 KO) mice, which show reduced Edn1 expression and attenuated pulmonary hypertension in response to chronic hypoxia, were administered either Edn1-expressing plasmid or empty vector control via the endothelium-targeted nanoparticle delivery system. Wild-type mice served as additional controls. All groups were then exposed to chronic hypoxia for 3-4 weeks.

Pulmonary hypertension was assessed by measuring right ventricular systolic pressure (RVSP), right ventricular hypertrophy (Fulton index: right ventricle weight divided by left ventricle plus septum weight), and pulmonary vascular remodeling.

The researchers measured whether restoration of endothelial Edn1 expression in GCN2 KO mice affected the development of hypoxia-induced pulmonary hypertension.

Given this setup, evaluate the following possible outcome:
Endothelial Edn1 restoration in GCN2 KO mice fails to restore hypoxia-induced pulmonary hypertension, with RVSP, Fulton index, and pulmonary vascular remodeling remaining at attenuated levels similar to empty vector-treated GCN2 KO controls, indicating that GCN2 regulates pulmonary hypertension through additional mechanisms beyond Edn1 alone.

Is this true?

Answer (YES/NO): NO